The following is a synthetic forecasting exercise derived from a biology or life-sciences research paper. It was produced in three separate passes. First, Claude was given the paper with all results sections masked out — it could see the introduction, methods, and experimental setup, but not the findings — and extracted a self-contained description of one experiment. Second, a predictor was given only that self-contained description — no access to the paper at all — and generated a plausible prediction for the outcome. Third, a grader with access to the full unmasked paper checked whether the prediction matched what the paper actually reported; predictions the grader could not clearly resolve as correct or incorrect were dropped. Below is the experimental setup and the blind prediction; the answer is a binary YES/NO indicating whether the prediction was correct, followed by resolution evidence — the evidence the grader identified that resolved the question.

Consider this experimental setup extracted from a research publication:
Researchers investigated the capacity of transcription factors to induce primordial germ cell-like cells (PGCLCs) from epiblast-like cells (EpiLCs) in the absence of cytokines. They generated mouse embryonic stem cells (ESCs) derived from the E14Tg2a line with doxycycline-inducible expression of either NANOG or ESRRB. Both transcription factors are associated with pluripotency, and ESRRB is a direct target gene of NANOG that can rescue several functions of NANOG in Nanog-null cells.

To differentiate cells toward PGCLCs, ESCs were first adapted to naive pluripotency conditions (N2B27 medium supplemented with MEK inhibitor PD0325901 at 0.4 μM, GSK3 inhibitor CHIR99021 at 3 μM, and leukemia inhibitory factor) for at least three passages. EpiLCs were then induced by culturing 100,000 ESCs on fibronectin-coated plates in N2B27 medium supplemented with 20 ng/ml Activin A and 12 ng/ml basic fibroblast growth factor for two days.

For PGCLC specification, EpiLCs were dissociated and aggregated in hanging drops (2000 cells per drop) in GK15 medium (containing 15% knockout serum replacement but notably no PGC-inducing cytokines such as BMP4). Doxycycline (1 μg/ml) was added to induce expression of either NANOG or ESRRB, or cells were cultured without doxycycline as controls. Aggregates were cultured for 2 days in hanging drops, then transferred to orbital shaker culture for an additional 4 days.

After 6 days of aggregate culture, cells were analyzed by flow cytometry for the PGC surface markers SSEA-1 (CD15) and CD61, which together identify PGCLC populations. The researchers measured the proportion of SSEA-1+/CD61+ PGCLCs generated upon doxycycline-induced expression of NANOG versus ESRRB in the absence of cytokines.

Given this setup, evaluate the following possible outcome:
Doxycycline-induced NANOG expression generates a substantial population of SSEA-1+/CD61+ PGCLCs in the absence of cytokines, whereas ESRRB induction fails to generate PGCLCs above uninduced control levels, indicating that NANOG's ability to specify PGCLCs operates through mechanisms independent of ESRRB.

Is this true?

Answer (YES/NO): NO